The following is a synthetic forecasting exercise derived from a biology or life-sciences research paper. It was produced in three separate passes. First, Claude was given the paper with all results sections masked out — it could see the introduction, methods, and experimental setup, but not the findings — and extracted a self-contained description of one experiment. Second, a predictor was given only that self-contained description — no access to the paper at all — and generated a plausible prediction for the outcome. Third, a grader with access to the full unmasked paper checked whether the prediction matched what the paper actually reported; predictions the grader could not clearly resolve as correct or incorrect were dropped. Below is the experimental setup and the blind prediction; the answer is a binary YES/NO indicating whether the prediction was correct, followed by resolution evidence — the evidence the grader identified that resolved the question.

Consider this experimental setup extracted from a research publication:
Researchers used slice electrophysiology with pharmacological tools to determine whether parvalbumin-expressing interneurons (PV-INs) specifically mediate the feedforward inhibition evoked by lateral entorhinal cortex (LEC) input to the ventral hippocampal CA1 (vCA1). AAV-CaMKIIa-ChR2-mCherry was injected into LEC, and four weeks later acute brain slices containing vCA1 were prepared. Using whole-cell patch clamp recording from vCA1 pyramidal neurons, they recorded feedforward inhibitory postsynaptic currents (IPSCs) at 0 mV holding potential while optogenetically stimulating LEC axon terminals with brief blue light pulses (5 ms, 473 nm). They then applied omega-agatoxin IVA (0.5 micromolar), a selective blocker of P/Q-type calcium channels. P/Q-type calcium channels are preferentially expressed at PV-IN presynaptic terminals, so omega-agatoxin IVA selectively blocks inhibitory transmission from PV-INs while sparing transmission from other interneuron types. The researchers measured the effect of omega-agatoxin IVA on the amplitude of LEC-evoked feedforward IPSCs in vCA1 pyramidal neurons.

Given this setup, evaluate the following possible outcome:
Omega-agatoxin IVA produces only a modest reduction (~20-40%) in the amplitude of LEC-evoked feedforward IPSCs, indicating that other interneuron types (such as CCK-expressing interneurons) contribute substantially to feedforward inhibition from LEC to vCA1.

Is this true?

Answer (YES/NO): NO